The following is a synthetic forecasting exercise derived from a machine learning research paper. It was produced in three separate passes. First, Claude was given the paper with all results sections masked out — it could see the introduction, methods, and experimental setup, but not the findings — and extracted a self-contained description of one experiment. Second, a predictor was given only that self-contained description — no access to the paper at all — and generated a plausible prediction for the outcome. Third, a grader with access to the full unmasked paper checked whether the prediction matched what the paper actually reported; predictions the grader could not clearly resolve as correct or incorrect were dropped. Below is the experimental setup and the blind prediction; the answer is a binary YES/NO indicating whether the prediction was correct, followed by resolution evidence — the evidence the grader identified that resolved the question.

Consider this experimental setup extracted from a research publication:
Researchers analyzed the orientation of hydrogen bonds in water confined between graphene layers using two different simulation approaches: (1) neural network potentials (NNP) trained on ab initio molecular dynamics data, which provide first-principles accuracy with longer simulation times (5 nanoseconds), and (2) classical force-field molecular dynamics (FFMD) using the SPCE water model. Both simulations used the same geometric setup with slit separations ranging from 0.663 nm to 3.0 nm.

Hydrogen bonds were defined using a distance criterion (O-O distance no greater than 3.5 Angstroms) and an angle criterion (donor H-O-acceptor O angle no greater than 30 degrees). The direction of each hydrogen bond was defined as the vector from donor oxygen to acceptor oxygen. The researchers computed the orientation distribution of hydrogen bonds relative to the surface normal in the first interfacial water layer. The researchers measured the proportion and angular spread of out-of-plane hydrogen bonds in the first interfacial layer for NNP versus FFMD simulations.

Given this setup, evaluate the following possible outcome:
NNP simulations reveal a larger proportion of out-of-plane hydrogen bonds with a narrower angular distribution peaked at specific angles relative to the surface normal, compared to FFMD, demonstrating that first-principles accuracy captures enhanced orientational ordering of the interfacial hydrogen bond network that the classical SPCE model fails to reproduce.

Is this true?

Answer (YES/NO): YES